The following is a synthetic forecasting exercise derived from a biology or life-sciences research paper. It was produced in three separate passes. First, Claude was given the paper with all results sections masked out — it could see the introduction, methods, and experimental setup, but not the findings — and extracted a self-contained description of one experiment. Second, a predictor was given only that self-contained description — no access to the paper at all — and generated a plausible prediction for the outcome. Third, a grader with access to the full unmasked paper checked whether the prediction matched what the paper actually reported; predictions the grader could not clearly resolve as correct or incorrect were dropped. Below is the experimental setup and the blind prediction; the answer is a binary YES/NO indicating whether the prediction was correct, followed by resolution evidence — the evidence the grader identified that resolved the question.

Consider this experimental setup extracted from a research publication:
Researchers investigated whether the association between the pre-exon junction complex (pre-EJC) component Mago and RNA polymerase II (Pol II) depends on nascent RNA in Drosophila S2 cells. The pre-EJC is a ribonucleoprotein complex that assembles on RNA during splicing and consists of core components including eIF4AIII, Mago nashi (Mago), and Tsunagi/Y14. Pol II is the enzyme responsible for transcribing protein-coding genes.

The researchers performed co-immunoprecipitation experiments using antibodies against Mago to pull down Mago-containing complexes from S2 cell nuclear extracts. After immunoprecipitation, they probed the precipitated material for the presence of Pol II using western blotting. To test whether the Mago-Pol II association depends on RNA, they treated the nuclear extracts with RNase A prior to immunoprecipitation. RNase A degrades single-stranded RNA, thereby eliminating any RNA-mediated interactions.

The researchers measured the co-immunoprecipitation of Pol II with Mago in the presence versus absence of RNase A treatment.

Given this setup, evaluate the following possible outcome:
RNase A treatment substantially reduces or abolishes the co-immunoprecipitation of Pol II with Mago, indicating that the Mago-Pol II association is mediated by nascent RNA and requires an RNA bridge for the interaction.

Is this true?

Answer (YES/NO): NO